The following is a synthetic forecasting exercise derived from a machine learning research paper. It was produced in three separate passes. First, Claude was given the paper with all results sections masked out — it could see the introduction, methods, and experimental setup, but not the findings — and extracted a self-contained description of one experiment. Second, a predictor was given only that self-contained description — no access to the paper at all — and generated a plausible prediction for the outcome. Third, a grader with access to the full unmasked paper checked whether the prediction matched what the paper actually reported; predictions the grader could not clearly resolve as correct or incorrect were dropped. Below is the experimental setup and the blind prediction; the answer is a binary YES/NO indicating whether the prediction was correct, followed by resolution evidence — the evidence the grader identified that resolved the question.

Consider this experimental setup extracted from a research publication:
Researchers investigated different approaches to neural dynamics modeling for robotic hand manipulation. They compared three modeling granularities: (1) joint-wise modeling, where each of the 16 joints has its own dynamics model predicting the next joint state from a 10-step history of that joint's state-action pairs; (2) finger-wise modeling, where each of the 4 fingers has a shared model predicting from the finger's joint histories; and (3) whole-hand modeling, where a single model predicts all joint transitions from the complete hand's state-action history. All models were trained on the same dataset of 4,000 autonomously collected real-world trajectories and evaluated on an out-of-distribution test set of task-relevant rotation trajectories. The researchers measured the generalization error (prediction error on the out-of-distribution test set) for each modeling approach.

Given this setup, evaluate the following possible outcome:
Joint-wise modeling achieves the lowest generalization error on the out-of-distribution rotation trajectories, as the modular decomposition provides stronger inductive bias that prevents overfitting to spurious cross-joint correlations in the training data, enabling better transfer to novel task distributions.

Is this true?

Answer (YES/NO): YES